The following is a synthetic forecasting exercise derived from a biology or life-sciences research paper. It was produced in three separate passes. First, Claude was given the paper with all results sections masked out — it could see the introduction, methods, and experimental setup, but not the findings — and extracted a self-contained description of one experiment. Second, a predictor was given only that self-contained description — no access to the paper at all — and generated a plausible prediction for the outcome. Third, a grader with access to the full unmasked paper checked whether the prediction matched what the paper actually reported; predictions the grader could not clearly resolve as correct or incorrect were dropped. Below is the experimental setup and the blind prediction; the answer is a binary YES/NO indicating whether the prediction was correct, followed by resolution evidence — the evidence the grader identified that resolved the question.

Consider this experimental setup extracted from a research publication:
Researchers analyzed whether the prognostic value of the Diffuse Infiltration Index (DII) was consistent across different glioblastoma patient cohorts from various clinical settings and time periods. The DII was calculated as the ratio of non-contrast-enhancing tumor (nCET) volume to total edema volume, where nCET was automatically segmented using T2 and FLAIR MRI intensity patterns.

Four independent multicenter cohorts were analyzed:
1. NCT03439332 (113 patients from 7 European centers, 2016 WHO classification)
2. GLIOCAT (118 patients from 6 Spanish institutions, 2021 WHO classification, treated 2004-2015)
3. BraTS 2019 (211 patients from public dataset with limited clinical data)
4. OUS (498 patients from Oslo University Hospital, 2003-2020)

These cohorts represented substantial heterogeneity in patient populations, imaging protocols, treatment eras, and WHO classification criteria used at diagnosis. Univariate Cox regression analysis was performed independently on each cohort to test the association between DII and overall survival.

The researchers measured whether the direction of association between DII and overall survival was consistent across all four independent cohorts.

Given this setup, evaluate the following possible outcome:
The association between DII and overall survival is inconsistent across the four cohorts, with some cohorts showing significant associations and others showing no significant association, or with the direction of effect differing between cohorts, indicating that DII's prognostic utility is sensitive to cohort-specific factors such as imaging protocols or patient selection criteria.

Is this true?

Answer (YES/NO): NO